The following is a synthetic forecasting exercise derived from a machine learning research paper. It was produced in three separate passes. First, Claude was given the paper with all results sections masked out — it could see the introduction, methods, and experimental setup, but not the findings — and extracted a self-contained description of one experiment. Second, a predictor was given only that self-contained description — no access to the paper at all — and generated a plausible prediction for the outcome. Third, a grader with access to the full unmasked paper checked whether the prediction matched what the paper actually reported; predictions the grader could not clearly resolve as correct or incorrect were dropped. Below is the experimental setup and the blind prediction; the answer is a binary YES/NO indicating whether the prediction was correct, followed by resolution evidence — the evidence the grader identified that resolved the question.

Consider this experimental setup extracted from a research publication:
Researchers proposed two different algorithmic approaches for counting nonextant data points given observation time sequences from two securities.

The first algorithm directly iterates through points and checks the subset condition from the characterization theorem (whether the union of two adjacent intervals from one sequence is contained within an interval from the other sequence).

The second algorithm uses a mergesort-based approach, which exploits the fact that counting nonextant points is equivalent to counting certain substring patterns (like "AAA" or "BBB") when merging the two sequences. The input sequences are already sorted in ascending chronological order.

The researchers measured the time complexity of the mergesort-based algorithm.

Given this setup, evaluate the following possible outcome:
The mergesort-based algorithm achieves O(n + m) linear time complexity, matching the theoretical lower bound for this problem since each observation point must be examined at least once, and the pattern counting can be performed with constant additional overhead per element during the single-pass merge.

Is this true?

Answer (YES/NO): NO